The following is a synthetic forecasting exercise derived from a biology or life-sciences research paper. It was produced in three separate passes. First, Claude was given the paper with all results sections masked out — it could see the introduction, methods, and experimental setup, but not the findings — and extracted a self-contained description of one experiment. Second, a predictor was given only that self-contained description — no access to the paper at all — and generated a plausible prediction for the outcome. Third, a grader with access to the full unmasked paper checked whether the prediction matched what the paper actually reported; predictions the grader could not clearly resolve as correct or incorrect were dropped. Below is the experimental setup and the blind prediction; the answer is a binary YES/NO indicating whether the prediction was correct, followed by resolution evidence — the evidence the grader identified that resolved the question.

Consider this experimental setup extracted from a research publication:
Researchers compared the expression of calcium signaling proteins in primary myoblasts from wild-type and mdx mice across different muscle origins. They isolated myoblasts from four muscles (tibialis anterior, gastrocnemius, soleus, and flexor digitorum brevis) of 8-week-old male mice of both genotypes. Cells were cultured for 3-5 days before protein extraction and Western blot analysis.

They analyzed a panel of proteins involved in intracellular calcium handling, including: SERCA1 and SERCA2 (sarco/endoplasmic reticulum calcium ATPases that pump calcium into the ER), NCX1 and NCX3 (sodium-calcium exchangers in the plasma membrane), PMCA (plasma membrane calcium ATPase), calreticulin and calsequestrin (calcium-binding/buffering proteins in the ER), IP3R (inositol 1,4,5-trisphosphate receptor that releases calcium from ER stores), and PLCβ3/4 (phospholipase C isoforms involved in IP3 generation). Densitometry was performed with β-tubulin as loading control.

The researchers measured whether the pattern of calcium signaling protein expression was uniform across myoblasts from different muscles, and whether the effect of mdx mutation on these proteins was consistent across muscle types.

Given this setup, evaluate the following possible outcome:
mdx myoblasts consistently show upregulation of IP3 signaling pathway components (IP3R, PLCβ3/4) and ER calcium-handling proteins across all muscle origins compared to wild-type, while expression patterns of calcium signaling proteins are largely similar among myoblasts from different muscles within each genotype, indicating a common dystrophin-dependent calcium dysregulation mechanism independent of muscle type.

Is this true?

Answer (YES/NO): NO